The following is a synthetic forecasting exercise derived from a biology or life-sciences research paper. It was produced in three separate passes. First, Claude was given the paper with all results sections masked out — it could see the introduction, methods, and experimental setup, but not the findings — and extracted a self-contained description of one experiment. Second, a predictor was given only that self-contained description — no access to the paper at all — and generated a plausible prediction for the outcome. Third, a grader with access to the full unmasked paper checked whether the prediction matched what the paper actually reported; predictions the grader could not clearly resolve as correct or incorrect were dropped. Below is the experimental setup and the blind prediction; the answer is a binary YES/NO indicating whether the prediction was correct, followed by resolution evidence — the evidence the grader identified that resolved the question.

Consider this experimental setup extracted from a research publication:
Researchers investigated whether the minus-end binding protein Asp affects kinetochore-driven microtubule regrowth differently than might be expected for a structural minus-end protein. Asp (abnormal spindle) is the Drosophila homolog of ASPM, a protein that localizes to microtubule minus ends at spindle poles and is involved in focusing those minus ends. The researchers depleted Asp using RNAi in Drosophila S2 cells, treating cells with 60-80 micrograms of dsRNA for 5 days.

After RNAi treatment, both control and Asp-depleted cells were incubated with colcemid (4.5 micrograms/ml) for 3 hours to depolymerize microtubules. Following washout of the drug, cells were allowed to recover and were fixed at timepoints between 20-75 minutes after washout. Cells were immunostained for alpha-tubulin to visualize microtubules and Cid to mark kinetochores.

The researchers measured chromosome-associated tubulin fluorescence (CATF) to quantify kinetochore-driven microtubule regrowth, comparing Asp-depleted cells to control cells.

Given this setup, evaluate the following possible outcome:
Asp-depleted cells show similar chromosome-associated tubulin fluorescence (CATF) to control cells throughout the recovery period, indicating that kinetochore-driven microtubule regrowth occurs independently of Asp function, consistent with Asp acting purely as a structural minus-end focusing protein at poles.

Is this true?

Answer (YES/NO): NO